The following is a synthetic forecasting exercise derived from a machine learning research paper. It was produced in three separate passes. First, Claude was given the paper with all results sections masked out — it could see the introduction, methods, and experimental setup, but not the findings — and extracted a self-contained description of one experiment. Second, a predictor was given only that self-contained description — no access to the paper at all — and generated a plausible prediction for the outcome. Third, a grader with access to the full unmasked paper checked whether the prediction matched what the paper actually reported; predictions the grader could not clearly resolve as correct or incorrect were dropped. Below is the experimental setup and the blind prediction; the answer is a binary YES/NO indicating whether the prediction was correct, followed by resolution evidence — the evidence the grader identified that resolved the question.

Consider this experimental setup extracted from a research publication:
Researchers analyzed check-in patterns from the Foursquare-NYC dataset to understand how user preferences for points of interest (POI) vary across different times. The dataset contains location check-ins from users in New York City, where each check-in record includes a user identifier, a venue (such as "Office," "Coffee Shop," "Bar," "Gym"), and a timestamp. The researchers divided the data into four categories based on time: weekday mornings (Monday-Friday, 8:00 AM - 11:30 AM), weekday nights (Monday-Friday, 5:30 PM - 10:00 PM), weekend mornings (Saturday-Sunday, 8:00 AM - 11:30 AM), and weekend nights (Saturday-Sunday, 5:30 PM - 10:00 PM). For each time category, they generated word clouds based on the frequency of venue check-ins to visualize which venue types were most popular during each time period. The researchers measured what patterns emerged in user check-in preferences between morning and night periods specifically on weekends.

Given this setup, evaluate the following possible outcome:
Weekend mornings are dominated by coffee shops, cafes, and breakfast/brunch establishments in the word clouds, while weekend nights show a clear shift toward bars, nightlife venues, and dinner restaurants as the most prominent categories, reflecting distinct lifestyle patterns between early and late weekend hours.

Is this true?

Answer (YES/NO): NO